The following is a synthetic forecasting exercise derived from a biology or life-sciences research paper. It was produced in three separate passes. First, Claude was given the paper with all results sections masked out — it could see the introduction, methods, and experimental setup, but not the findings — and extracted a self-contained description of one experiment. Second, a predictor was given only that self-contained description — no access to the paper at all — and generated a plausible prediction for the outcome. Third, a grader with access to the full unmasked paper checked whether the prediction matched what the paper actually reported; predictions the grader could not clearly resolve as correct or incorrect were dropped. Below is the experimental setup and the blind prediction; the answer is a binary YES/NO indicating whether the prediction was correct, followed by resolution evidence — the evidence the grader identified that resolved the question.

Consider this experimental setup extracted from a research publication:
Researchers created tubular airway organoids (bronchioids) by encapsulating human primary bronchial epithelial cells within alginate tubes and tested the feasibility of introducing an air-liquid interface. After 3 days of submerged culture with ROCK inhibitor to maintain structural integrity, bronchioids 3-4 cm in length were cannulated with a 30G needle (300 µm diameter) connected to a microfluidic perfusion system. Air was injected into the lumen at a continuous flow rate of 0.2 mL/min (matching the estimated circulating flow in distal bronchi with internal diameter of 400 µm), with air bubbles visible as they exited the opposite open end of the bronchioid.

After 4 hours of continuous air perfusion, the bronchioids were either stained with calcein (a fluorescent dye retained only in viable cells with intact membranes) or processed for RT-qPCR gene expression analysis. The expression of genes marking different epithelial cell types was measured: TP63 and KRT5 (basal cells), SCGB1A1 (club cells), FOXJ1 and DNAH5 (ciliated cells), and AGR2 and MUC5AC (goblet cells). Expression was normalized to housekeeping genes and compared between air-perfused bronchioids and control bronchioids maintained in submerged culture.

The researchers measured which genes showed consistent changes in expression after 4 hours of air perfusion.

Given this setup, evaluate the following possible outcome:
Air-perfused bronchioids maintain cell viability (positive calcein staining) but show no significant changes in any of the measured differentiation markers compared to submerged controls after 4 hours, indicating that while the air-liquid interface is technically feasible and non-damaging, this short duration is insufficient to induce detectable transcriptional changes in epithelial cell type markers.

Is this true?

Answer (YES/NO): NO